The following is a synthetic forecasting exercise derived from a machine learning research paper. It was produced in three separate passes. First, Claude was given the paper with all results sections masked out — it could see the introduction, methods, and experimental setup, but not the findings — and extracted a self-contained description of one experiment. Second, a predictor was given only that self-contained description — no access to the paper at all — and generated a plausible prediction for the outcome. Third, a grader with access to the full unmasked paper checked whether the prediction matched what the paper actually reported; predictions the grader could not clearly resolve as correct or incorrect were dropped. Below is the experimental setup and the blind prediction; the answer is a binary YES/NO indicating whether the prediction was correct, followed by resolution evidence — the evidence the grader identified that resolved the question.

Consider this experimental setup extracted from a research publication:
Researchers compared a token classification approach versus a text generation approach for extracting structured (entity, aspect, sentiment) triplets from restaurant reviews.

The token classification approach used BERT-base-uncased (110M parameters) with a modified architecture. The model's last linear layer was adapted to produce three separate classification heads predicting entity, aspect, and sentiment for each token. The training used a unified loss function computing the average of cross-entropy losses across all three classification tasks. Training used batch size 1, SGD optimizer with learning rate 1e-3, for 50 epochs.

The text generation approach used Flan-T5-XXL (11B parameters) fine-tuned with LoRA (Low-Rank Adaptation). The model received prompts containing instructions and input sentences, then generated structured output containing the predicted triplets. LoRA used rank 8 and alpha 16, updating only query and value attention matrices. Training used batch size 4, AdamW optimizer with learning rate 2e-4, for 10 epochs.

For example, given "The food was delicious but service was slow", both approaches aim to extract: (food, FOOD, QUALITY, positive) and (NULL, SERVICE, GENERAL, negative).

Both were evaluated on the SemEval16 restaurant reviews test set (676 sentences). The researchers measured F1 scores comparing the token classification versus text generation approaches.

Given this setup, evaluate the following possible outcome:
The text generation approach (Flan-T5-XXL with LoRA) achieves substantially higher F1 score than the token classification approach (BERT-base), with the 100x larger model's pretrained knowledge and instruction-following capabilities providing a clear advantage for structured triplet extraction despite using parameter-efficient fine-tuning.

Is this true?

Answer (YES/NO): YES